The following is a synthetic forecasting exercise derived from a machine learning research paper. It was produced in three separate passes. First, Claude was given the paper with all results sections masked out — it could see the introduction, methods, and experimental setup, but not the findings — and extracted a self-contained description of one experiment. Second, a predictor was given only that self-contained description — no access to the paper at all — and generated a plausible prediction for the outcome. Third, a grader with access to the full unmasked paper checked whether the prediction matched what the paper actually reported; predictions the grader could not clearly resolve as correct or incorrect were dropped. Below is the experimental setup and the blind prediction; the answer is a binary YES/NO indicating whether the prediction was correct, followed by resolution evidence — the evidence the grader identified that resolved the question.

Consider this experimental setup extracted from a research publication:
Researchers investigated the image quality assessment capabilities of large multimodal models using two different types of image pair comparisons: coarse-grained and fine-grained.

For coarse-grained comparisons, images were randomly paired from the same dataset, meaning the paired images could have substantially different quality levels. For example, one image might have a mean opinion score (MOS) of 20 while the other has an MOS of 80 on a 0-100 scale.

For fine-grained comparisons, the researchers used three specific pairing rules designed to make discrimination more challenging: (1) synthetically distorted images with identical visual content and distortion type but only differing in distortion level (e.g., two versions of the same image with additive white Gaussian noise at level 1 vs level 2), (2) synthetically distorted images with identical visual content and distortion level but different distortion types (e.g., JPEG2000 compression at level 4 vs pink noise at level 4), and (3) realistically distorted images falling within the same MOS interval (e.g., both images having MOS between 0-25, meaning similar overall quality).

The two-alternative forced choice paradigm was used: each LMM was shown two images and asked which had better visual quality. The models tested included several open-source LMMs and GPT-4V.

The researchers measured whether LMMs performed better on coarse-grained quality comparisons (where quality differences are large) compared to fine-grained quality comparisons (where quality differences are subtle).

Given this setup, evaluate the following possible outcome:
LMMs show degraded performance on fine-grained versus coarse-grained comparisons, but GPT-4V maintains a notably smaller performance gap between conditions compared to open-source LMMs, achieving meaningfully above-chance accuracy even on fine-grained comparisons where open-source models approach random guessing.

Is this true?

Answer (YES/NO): NO